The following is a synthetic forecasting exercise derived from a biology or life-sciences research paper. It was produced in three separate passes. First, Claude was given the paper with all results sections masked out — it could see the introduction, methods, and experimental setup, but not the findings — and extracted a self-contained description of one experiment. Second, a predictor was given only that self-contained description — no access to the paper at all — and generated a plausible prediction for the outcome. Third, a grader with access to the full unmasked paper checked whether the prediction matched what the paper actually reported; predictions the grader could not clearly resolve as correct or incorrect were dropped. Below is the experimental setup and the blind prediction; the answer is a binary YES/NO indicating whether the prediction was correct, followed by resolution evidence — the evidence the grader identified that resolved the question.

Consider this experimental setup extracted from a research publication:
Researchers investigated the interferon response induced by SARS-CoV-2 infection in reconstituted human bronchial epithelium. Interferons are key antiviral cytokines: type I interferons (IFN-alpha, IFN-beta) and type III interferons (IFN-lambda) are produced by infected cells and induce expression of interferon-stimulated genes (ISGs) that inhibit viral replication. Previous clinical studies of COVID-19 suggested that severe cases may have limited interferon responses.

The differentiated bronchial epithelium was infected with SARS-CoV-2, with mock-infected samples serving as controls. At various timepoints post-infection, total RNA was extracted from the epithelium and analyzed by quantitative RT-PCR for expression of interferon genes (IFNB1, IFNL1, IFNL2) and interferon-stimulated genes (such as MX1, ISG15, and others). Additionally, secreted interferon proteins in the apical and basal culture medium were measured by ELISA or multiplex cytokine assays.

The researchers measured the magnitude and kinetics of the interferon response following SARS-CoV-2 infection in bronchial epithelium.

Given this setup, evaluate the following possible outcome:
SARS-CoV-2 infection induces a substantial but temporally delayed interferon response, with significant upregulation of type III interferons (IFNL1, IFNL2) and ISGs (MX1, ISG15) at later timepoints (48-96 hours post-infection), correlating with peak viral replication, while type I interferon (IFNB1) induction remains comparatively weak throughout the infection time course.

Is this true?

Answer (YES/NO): NO